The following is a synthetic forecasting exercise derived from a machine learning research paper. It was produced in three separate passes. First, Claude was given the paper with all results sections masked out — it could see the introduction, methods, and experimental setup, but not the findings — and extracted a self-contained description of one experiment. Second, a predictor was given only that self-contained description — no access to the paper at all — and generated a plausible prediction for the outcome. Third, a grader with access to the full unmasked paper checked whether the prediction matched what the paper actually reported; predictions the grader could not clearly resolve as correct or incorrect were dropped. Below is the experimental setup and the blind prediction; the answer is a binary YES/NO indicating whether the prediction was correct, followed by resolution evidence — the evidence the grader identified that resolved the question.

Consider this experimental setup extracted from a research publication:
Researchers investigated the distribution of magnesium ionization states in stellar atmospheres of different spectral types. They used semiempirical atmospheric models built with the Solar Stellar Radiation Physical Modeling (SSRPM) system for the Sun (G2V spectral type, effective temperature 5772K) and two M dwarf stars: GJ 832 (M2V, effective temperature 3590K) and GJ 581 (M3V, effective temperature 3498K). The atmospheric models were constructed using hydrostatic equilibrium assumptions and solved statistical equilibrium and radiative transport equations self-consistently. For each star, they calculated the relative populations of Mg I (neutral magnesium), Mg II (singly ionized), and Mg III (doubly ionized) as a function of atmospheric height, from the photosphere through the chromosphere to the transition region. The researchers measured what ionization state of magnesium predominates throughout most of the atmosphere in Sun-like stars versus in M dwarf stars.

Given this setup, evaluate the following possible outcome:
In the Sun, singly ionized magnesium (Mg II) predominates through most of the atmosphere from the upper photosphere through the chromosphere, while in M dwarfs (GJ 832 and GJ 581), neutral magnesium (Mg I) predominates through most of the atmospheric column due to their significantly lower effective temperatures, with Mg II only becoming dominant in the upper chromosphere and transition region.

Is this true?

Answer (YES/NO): NO